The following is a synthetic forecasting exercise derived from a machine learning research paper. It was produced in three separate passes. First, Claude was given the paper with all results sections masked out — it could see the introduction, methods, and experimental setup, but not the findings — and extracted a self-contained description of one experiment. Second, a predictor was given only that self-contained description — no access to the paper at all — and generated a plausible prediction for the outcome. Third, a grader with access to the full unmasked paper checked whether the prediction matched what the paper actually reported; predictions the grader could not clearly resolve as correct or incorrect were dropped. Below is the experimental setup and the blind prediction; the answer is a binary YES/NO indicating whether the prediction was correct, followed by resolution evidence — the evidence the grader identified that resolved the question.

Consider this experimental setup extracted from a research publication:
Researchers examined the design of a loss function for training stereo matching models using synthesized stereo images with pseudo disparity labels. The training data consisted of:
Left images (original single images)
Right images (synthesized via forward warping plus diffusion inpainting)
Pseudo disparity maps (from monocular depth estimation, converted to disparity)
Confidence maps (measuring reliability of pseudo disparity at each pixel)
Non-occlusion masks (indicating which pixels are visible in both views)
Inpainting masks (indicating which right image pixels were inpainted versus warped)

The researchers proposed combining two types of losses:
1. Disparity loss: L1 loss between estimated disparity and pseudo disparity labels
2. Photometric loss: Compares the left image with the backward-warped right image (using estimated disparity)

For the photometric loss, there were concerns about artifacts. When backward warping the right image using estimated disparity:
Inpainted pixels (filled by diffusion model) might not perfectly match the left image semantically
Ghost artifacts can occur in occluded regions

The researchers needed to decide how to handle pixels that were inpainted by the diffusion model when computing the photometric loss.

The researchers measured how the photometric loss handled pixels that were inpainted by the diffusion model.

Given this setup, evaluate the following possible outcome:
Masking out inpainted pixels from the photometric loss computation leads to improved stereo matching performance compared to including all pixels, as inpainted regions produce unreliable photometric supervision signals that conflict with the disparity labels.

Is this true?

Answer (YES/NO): YES